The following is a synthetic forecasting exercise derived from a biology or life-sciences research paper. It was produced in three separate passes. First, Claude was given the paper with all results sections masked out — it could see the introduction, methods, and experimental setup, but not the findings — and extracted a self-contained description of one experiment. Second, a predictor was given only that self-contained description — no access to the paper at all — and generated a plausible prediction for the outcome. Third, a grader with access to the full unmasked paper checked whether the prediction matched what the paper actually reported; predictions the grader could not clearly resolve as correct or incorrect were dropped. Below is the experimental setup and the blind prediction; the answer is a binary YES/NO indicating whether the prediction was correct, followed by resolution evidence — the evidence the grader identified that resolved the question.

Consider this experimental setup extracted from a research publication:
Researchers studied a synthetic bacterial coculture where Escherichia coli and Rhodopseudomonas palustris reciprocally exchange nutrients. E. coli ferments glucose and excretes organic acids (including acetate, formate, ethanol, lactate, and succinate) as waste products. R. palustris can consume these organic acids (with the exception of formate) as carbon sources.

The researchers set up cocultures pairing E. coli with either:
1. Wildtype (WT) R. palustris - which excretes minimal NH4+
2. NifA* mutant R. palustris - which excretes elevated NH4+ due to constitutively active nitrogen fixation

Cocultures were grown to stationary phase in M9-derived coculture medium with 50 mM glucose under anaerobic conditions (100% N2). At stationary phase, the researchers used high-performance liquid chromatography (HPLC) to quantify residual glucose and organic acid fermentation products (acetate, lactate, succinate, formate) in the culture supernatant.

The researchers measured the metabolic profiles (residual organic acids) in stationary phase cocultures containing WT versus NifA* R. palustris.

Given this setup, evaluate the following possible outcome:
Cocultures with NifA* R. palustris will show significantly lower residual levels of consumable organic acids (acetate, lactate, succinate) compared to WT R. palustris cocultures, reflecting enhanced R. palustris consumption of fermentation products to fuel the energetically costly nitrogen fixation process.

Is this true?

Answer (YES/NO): NO